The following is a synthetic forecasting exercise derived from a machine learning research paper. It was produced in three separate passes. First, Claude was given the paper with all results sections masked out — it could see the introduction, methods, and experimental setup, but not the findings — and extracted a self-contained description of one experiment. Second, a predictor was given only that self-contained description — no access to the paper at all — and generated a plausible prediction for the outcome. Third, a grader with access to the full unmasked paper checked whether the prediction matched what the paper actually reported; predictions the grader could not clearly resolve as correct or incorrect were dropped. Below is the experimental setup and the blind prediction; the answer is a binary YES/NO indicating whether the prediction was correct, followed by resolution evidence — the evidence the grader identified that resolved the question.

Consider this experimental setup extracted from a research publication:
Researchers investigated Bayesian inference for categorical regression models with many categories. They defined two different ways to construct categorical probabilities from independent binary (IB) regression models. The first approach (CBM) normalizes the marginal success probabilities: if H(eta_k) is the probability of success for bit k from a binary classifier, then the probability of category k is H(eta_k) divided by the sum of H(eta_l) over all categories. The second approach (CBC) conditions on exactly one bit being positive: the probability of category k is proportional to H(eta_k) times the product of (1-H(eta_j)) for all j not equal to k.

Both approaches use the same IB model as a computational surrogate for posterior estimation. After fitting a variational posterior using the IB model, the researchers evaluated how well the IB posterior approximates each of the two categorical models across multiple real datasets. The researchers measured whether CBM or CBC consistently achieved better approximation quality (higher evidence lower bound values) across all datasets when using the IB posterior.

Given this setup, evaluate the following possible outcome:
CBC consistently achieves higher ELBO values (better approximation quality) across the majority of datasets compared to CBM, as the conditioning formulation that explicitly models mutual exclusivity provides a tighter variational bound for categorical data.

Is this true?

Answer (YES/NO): NO